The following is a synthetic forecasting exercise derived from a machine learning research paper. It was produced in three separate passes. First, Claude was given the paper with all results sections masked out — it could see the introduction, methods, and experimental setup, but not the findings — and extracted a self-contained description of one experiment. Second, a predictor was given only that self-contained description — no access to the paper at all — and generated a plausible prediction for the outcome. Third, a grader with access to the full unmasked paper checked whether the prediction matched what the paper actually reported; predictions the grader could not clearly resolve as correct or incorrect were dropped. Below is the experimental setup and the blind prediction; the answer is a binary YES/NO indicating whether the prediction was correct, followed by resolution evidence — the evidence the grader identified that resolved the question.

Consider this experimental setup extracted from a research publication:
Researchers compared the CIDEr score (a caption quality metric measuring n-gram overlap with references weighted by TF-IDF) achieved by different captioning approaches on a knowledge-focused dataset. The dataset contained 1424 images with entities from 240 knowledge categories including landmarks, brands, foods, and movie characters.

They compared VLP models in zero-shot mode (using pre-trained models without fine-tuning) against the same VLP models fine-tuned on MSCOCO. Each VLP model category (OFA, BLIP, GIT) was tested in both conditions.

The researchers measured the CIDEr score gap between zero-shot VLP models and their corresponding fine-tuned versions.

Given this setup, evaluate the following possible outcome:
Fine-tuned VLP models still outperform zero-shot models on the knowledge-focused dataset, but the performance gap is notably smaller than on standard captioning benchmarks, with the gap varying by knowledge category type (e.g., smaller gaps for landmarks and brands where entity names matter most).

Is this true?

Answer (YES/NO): NO